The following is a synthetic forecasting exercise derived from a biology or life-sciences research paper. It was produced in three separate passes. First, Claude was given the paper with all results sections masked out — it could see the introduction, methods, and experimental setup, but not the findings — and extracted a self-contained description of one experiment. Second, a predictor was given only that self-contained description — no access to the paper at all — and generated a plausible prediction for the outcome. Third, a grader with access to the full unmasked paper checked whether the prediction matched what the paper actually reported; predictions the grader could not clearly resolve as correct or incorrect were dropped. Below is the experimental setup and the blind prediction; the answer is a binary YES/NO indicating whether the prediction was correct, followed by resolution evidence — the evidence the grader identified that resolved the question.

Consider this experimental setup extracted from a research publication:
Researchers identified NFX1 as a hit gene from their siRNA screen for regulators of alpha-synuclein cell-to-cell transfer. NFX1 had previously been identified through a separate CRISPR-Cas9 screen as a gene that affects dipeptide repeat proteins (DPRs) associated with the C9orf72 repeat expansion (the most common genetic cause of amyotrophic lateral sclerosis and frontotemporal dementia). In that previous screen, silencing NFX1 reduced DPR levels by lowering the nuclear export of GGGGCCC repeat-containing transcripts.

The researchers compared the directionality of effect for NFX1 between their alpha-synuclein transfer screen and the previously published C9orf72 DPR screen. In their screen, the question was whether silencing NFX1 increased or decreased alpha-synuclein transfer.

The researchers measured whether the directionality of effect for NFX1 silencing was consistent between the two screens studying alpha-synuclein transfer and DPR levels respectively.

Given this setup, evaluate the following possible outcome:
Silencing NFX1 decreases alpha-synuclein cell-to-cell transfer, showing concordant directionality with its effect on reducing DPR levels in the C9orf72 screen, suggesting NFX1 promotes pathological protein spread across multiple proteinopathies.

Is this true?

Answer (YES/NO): YES